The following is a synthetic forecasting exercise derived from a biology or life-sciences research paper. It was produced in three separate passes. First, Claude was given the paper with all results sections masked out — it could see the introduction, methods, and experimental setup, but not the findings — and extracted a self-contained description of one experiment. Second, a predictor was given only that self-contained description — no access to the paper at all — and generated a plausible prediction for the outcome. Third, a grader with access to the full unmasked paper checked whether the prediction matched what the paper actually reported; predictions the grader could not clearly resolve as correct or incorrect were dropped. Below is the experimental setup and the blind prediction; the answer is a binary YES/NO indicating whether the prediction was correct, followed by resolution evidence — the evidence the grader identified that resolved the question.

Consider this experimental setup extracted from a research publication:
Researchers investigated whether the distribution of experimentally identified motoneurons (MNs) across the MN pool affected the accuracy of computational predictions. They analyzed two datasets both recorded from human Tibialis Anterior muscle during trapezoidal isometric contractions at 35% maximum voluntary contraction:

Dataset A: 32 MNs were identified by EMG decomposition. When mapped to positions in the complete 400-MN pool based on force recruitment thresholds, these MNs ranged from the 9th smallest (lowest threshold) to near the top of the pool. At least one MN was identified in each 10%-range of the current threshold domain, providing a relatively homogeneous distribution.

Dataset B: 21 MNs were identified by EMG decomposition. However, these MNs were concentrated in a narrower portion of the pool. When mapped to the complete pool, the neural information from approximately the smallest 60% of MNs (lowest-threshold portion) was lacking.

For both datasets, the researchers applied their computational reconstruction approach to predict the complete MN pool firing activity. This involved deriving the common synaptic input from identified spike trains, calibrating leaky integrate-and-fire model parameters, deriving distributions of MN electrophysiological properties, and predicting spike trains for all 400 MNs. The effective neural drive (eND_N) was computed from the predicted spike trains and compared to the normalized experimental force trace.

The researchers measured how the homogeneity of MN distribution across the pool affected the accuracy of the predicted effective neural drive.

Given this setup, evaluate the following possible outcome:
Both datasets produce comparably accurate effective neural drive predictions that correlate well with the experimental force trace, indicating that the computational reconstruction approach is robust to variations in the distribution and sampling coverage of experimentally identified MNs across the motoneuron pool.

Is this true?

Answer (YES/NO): NO